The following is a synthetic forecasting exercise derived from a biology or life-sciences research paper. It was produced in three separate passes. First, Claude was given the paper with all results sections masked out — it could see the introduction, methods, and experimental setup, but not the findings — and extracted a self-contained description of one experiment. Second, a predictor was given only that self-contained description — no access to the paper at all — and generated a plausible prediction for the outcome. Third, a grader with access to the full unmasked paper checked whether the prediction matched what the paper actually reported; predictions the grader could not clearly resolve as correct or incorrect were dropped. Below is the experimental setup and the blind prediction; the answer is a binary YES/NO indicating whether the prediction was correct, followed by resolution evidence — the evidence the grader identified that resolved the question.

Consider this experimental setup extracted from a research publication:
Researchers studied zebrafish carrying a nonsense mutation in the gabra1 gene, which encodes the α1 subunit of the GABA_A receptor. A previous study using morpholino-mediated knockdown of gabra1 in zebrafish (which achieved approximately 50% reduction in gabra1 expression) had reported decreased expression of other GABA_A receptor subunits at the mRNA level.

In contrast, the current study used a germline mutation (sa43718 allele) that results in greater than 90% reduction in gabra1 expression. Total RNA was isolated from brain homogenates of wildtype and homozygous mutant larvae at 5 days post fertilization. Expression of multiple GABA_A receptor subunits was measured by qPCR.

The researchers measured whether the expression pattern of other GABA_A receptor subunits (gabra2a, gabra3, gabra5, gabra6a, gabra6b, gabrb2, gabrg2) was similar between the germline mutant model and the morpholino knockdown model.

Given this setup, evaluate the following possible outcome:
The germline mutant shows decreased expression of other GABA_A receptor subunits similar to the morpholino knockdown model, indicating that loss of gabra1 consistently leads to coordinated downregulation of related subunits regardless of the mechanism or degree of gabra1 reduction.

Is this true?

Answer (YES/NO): NO